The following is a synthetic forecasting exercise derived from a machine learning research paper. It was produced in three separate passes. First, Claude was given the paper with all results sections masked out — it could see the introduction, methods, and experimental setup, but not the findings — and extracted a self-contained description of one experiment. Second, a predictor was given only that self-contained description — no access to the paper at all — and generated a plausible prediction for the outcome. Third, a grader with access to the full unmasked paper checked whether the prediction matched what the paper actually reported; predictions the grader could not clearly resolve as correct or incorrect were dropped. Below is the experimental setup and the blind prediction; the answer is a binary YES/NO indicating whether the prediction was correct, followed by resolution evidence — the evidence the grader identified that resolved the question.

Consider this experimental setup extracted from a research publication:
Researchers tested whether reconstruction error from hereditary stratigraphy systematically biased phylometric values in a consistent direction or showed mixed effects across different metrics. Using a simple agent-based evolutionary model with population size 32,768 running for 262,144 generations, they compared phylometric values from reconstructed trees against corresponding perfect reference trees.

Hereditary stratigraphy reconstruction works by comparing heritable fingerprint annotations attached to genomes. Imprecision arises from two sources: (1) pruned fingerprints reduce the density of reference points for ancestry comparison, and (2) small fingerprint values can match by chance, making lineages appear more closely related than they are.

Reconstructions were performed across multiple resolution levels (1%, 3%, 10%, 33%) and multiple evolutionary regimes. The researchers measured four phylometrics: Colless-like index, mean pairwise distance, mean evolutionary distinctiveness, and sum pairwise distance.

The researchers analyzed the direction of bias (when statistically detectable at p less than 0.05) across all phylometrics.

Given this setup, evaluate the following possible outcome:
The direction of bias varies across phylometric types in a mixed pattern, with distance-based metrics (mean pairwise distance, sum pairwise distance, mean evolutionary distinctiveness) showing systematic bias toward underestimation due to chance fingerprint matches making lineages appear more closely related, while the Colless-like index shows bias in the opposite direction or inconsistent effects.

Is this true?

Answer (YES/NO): NO